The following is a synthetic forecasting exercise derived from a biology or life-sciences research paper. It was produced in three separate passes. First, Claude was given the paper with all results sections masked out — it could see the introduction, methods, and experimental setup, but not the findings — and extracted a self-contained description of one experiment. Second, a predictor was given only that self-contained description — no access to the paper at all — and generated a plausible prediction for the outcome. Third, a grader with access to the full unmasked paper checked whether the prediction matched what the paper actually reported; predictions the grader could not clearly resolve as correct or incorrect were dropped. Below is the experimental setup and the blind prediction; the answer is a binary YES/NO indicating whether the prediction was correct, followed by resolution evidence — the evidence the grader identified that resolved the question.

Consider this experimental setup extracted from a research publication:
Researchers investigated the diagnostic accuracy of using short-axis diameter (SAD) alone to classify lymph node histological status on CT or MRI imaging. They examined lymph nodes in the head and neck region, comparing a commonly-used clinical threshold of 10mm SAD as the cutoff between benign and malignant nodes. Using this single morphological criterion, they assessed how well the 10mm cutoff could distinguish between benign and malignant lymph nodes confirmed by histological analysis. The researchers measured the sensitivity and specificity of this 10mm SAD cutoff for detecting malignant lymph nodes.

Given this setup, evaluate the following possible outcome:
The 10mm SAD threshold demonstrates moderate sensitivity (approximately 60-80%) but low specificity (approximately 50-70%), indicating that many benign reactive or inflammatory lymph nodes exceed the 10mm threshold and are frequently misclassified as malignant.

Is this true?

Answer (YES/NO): NO